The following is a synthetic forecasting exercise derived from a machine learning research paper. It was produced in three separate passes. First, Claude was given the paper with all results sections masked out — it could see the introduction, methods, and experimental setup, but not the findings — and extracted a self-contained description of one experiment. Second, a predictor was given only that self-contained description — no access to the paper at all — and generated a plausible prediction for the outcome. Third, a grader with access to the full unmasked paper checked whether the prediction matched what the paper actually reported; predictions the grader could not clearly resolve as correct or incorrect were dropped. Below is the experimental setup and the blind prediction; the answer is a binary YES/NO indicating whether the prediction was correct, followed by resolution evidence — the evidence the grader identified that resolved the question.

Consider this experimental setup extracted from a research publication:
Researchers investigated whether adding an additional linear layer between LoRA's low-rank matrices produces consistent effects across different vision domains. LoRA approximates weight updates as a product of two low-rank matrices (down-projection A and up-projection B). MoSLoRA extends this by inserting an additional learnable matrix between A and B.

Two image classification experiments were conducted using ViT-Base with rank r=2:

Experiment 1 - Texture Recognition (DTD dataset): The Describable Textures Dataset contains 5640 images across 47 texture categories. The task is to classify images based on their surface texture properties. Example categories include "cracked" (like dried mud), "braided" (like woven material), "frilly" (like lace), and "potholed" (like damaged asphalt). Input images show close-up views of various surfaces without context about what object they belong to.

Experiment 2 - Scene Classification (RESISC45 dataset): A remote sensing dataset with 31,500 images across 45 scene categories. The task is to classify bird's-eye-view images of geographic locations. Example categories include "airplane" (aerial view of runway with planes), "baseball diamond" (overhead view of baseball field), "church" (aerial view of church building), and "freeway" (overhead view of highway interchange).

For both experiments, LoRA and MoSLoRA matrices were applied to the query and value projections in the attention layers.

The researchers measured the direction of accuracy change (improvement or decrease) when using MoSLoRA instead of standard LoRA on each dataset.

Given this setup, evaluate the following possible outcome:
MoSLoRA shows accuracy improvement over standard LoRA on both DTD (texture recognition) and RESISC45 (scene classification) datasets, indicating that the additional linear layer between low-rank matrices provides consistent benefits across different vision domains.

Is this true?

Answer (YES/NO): NO